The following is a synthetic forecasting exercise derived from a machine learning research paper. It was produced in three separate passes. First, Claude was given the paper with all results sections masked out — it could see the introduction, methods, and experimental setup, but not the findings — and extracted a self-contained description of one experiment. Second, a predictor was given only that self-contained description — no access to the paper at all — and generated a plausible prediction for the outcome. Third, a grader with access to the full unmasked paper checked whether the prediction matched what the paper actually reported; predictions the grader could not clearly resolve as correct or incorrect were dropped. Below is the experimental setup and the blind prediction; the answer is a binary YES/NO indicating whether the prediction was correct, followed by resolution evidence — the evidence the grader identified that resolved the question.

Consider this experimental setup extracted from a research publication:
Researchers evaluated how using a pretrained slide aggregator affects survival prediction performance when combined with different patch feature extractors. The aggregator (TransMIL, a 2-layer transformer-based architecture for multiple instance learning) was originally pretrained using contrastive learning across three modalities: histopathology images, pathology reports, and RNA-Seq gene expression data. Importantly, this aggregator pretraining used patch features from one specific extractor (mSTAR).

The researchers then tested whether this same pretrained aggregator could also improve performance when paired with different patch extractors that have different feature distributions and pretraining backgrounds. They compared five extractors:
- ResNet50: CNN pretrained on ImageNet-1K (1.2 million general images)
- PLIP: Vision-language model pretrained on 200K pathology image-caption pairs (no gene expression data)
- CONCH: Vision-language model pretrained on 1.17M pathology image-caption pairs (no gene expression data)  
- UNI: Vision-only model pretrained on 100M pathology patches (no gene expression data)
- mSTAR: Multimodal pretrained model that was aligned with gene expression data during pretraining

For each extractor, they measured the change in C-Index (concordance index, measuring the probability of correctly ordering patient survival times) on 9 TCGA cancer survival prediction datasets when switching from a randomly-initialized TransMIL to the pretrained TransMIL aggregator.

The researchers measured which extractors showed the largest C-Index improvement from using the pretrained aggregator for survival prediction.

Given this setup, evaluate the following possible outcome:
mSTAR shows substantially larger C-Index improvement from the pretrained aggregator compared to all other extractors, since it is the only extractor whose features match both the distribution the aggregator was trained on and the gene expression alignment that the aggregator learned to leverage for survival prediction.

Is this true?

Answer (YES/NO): NO